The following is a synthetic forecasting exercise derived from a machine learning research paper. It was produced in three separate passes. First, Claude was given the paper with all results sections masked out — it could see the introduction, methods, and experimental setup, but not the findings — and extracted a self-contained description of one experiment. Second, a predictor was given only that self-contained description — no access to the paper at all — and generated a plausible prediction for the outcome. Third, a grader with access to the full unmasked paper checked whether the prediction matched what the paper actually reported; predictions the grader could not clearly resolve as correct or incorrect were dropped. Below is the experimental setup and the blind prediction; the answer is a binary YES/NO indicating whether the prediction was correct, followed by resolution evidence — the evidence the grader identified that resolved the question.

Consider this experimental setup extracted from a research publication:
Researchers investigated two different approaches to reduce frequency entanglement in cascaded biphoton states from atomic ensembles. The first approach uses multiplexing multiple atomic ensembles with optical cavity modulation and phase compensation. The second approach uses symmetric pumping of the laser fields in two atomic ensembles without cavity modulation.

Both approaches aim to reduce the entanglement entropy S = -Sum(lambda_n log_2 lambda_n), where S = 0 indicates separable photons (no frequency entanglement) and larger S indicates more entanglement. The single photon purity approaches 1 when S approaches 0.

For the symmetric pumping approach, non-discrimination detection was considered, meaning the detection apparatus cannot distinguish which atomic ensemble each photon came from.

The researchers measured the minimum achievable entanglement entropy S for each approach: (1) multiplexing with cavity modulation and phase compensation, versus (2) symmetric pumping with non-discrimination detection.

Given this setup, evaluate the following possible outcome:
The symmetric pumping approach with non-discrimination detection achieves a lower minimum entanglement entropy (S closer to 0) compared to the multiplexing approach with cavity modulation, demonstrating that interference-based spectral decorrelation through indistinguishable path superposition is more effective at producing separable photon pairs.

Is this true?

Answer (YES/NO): NO